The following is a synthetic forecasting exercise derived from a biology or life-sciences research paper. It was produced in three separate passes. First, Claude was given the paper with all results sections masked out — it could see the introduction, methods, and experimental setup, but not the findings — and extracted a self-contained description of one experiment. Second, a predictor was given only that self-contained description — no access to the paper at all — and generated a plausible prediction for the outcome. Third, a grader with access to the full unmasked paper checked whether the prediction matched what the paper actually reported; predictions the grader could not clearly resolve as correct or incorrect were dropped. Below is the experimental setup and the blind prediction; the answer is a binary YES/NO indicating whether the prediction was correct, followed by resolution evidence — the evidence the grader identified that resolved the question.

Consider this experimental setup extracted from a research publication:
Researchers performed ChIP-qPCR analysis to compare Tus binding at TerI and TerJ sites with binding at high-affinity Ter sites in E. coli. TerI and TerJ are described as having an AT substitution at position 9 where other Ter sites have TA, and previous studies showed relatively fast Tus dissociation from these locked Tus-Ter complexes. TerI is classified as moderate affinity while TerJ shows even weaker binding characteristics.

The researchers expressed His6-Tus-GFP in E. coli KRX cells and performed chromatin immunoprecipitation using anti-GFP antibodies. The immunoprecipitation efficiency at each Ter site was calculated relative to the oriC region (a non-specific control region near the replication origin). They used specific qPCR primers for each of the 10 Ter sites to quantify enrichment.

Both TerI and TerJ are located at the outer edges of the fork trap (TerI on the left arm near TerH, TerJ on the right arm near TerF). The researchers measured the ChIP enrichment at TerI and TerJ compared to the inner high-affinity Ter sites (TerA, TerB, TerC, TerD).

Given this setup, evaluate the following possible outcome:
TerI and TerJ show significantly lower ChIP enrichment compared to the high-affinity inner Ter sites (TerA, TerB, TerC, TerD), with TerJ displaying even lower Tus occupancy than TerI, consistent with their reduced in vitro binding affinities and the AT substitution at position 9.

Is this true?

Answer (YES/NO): YES